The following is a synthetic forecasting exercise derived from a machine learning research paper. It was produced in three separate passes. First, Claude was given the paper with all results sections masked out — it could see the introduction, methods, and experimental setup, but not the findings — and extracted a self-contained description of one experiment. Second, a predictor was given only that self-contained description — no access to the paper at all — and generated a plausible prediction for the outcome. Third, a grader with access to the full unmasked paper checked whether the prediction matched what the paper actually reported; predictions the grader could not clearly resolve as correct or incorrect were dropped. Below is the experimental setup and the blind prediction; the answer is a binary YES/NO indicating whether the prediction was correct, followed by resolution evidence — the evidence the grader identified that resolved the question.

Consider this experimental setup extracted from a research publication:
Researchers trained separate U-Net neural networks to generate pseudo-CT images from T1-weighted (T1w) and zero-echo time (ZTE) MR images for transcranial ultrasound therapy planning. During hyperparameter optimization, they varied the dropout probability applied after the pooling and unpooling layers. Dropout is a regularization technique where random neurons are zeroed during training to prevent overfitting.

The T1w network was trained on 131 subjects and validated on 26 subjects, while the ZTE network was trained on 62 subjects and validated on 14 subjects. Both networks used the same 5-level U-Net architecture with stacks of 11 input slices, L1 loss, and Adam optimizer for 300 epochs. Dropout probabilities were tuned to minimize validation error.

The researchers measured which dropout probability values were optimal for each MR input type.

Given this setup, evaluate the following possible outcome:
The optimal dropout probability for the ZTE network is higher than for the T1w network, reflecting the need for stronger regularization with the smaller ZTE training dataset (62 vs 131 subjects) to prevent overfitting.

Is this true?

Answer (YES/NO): NO